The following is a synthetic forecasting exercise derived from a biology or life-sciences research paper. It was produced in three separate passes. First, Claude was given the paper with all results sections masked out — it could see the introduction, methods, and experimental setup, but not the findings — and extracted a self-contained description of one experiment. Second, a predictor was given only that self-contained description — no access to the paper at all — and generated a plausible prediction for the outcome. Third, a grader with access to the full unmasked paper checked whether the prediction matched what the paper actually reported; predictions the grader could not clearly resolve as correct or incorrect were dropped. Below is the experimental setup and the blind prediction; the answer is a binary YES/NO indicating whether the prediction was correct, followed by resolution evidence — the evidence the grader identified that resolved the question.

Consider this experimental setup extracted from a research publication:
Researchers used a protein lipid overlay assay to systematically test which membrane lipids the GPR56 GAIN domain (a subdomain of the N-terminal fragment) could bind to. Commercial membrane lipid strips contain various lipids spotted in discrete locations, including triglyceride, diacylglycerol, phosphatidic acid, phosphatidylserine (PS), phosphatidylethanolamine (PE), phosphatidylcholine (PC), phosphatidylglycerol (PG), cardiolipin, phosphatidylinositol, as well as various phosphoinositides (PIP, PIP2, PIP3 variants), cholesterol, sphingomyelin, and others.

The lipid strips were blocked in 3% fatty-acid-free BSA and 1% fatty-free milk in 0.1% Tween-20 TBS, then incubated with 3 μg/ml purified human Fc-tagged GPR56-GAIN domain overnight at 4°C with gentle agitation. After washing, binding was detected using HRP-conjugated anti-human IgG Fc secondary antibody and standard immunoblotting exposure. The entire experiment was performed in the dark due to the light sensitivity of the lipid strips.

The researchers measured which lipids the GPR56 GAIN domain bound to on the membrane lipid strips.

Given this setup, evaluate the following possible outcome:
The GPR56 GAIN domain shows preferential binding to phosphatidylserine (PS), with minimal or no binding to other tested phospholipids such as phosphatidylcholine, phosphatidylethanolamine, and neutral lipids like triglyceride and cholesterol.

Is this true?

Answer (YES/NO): NO